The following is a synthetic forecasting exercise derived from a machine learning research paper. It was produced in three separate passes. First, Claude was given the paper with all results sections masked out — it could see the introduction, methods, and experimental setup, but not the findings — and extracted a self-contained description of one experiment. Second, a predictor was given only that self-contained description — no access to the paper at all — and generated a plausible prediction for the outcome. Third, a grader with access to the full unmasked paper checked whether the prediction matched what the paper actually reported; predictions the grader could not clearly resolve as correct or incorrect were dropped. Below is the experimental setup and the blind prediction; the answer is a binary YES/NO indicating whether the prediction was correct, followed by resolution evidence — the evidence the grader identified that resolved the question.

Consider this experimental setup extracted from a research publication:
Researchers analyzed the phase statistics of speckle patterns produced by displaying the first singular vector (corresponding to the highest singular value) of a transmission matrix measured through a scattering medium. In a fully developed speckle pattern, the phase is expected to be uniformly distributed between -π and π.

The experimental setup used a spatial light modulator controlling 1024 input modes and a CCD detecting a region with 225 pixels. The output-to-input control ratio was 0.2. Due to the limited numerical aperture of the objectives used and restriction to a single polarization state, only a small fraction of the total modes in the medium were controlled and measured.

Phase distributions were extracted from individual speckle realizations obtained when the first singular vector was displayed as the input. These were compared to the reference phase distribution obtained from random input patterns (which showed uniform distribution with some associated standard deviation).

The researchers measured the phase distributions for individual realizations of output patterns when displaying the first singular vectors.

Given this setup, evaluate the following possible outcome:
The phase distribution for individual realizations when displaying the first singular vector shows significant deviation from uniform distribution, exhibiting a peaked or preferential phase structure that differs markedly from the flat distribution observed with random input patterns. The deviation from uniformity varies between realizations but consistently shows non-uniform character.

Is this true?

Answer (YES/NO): NO